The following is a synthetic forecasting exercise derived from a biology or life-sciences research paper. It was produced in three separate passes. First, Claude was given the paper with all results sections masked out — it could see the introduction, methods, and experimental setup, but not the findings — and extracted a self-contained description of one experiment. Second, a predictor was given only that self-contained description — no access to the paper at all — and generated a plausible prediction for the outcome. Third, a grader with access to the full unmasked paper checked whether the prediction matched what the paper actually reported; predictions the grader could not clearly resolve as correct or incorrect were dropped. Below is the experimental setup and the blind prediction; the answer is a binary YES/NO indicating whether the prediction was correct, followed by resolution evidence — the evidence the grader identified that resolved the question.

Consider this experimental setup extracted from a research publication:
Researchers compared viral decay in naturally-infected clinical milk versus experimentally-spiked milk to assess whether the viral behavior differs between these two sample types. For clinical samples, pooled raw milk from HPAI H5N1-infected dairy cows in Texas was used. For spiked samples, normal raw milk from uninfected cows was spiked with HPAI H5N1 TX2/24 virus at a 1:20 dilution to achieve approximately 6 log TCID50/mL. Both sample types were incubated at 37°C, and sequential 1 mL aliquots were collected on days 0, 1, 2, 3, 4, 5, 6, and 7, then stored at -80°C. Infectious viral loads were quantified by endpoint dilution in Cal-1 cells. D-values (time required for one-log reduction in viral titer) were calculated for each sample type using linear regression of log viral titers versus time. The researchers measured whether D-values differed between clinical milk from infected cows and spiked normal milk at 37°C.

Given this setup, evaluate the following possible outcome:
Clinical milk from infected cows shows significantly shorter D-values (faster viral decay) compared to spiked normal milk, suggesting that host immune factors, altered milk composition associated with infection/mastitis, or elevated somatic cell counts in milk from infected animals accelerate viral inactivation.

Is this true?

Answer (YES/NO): NO